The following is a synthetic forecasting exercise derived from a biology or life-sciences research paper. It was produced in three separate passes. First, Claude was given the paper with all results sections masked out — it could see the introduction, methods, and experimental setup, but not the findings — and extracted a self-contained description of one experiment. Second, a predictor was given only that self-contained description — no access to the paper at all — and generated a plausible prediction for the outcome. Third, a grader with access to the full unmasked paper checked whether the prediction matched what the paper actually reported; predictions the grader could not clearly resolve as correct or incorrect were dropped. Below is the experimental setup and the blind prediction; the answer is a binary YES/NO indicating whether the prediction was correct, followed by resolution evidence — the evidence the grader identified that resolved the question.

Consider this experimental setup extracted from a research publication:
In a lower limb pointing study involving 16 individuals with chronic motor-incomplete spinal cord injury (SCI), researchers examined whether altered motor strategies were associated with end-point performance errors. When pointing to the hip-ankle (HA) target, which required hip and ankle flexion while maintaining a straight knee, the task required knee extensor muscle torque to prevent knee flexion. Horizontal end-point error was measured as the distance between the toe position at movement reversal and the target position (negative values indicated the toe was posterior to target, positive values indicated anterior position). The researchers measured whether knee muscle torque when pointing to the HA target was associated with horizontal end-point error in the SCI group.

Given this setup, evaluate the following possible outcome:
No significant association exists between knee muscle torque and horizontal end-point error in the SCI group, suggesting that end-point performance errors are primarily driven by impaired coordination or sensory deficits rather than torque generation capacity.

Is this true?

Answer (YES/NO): NO